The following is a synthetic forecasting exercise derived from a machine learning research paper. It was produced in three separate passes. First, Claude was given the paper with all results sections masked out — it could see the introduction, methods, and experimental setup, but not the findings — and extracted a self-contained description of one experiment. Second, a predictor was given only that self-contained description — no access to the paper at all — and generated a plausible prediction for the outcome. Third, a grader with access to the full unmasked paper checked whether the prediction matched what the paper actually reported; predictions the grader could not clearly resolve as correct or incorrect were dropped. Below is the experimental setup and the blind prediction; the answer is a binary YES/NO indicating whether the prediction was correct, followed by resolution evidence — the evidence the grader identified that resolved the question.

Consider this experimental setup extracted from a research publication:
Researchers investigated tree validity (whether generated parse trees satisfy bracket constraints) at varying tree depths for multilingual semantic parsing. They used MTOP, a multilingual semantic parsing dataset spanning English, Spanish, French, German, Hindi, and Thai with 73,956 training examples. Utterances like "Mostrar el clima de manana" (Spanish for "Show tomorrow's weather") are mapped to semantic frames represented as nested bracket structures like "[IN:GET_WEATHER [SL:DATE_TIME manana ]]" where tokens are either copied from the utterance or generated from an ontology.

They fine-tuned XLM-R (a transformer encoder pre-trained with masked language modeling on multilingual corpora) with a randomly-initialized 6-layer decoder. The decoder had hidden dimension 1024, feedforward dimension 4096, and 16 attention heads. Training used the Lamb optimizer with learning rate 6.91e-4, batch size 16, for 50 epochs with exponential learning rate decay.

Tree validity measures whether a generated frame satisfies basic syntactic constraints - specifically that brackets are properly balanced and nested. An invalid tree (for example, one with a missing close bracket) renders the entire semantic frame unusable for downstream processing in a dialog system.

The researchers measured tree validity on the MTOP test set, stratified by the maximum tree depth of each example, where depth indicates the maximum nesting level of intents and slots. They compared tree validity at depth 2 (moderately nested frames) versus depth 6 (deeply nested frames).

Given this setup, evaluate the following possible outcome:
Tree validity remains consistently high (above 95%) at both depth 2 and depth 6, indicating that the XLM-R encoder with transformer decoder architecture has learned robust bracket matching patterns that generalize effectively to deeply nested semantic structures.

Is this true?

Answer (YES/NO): NO